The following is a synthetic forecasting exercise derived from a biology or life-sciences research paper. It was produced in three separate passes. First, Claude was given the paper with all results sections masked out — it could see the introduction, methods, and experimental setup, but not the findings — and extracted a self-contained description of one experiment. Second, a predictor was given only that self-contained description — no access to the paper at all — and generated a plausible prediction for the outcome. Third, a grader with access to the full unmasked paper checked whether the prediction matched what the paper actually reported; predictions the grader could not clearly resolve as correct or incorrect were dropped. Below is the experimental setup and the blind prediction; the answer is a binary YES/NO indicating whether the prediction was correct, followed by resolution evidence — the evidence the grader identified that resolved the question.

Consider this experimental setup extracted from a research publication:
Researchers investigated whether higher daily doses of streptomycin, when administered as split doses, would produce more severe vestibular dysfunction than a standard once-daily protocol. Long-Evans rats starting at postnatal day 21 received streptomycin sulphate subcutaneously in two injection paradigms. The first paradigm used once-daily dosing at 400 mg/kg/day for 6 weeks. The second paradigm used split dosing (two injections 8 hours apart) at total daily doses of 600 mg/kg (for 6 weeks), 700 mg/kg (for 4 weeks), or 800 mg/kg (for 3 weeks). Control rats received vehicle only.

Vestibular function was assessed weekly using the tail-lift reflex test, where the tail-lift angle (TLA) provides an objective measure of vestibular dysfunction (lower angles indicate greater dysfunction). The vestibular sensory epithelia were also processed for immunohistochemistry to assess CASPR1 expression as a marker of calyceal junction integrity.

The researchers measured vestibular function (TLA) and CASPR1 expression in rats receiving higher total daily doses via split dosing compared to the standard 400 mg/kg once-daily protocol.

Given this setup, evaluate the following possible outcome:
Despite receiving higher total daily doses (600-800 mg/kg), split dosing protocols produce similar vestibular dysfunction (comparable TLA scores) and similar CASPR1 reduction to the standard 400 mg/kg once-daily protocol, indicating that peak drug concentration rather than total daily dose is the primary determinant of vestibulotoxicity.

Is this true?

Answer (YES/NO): NO